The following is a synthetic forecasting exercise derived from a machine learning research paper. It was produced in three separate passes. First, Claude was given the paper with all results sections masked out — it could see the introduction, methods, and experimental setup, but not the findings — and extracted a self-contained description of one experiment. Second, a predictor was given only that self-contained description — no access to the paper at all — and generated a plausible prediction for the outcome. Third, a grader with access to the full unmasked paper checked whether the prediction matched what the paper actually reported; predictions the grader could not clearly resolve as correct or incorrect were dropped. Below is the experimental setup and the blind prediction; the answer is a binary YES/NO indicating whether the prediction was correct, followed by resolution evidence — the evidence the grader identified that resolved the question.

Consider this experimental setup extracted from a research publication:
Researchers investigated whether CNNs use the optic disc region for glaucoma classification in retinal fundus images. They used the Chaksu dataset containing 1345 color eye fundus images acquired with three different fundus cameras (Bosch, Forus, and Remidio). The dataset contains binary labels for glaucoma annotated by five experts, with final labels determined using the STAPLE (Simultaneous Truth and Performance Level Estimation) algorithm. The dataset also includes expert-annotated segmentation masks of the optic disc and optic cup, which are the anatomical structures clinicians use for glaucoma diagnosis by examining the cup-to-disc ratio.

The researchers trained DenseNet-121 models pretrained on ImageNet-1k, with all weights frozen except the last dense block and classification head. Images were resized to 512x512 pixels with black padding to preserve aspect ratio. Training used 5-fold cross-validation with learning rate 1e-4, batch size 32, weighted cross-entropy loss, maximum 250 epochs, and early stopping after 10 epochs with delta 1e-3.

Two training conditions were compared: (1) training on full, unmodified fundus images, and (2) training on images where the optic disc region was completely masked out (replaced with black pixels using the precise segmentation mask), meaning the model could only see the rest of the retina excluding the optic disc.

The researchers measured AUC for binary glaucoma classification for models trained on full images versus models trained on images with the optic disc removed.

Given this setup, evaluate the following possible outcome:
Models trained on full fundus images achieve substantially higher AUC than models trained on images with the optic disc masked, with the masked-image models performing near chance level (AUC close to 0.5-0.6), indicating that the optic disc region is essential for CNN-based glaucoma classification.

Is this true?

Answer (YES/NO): YES